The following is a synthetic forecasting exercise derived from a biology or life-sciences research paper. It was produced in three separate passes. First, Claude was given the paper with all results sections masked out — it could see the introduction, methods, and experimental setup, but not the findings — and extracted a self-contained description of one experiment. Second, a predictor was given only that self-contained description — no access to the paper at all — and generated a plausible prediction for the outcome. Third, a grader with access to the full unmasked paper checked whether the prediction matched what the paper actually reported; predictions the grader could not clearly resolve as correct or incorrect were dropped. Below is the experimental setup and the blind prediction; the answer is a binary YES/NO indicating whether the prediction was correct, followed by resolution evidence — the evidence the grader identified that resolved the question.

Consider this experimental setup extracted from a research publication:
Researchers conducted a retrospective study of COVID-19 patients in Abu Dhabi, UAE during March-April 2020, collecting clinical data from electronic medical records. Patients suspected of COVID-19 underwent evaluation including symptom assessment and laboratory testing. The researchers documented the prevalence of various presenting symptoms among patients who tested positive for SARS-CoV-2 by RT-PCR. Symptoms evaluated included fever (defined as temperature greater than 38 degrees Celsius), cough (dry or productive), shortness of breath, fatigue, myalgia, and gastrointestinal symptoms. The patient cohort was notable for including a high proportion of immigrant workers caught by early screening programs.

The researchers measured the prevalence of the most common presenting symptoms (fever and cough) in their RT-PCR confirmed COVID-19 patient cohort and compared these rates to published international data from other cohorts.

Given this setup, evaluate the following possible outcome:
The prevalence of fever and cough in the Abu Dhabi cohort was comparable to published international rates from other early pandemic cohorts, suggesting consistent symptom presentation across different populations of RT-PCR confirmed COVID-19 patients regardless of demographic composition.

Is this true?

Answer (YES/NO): NO